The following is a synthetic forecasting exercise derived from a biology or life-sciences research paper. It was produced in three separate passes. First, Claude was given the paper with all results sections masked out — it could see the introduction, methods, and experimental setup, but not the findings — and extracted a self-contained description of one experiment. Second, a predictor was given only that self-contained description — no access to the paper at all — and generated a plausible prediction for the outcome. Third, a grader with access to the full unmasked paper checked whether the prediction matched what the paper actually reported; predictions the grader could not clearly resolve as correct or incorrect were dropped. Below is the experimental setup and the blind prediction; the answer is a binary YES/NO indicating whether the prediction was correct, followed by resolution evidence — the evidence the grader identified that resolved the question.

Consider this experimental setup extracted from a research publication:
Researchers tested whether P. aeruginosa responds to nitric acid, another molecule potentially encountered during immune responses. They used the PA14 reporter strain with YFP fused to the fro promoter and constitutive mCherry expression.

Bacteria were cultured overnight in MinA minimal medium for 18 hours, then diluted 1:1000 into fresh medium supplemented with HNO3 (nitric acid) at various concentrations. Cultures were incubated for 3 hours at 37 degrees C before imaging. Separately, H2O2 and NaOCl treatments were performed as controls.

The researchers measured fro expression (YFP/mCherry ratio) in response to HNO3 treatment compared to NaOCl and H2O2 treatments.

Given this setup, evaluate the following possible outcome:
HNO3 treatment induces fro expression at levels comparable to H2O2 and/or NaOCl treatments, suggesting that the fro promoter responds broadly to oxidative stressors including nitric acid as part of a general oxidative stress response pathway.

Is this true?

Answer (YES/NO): NO